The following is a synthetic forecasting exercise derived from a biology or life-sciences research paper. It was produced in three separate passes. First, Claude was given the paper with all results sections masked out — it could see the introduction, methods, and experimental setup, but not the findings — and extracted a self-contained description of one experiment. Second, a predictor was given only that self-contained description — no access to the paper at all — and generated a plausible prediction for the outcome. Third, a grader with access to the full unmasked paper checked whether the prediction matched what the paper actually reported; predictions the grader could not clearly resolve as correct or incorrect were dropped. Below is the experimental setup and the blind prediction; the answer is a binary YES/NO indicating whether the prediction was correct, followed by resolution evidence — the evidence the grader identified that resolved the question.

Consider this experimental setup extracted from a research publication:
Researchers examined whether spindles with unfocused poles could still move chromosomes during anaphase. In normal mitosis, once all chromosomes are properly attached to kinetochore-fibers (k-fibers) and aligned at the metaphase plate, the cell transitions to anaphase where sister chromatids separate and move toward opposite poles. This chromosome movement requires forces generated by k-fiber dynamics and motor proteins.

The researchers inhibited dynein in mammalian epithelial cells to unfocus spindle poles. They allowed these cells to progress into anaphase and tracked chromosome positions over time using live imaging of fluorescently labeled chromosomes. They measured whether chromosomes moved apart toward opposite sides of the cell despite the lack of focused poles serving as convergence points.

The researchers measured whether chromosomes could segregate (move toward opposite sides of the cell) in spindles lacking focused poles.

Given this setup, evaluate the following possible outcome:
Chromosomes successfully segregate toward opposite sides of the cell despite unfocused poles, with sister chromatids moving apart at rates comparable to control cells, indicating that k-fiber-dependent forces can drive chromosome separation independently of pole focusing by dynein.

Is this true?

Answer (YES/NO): NO